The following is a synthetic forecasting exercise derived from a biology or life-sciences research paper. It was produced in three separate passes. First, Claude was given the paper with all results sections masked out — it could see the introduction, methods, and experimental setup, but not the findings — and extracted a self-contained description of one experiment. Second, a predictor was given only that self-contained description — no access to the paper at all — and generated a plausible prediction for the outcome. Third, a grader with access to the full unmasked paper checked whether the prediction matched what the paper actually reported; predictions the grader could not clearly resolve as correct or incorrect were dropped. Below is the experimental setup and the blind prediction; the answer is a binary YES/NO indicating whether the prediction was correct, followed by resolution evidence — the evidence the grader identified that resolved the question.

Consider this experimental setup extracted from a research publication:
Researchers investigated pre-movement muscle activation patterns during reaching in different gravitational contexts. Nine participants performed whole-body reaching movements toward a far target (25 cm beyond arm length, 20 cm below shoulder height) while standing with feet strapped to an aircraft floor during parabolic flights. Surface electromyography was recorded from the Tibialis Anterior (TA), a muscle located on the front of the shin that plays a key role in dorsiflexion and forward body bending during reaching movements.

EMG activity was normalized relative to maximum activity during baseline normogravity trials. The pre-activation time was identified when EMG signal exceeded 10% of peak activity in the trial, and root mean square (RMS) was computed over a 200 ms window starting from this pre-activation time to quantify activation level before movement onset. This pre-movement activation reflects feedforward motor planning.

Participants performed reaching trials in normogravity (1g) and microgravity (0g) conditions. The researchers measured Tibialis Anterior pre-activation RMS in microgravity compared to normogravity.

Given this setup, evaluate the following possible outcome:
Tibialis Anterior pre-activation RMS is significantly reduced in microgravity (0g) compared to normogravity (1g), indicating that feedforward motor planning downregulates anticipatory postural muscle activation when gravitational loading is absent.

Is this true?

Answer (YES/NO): YES